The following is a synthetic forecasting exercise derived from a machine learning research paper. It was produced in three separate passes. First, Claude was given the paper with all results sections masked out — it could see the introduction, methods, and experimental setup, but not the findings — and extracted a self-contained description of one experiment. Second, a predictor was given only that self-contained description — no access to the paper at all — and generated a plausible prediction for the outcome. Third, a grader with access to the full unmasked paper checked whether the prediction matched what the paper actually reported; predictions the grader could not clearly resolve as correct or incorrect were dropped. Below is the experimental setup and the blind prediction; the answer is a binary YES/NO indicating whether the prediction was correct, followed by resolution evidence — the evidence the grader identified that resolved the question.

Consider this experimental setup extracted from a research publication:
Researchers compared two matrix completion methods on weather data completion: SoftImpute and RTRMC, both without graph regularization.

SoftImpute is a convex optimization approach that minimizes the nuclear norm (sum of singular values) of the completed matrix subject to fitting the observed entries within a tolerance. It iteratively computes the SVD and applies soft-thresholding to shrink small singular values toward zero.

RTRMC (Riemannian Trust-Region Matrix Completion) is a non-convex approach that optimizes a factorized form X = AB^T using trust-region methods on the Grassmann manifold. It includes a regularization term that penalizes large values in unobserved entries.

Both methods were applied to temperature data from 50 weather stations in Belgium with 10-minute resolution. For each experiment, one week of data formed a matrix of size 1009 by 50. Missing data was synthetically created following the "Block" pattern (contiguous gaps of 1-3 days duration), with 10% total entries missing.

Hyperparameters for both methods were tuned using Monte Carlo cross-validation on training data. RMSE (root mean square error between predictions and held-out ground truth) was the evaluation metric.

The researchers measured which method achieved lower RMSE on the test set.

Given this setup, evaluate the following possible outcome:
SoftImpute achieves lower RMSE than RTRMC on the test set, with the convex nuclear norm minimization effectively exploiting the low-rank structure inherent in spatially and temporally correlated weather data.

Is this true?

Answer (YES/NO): NO